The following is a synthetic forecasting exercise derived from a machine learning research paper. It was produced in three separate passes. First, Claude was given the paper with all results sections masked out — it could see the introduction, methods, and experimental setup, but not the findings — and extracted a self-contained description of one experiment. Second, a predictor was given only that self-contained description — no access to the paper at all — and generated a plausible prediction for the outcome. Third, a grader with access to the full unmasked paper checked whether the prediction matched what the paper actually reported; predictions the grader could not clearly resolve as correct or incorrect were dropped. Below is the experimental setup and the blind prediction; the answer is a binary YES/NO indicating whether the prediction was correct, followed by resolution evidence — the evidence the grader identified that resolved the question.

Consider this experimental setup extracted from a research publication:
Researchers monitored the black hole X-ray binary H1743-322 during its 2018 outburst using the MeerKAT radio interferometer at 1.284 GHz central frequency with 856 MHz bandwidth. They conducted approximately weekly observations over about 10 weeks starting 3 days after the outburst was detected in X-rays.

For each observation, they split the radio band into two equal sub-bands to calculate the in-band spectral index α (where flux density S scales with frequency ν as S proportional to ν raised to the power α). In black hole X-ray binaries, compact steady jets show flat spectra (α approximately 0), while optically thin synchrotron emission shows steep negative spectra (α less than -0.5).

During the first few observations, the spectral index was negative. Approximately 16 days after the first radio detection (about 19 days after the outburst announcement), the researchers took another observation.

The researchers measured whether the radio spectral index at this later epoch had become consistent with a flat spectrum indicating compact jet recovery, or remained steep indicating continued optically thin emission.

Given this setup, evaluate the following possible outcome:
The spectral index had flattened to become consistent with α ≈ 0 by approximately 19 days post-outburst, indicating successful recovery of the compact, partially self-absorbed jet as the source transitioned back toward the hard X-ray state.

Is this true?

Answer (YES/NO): YES